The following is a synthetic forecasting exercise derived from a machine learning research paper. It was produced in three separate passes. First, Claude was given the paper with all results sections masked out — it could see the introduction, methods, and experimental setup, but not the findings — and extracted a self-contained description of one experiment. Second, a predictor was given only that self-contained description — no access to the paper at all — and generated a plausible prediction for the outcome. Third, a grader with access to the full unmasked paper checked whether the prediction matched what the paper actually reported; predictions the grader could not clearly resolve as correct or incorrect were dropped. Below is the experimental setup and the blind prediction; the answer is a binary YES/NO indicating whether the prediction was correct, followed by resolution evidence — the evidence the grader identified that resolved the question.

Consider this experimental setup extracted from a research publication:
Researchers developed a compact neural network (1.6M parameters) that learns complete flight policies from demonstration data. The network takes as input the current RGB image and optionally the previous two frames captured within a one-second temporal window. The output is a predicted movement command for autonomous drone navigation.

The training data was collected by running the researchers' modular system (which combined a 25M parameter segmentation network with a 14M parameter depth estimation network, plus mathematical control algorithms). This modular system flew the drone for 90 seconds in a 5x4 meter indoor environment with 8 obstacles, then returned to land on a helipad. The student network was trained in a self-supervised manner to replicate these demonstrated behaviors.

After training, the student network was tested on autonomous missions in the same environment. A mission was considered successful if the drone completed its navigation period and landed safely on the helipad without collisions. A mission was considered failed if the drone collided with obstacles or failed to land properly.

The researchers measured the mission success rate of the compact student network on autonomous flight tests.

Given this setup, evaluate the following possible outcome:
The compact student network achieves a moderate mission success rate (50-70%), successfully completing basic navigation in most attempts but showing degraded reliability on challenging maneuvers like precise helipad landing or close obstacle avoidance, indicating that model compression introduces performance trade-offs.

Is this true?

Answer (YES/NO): NO